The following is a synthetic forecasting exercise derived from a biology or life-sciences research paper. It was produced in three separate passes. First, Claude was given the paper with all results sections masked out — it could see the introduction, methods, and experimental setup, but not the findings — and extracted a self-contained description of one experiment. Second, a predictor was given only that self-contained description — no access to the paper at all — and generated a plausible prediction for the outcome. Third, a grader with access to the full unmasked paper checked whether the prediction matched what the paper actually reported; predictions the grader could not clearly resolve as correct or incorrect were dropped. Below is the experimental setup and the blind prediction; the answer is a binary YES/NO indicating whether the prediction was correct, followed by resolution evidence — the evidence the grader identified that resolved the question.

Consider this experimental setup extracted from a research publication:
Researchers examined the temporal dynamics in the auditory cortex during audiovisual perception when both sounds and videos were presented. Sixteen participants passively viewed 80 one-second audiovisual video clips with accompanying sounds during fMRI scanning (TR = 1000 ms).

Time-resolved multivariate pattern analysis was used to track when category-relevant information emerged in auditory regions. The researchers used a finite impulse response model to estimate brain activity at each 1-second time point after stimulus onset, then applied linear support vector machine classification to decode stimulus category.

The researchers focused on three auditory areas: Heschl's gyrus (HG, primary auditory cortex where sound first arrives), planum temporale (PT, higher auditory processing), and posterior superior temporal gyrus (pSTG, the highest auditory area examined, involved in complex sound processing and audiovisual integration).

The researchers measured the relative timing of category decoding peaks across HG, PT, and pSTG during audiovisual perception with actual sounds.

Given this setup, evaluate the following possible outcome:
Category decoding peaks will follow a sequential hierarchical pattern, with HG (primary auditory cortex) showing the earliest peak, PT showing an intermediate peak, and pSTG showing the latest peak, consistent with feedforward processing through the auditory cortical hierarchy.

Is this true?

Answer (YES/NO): YES